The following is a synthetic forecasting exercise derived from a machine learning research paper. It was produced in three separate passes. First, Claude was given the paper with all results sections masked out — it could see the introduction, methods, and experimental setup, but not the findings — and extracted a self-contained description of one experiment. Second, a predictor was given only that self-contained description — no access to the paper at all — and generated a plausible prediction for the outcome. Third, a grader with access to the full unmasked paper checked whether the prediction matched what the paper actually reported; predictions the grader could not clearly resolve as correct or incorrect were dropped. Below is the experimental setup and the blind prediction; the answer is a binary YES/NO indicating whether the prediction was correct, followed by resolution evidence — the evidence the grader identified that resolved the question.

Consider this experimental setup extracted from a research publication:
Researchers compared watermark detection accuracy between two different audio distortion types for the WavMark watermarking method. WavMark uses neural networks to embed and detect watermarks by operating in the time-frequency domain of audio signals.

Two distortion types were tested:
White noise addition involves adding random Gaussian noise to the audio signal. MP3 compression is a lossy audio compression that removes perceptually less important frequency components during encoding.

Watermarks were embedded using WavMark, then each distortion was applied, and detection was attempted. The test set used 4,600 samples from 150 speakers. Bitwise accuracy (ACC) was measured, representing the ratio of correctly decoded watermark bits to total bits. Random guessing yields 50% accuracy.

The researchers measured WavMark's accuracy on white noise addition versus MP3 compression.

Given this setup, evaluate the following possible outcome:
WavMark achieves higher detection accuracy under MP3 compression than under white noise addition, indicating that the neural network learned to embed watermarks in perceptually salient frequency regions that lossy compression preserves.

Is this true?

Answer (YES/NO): YES